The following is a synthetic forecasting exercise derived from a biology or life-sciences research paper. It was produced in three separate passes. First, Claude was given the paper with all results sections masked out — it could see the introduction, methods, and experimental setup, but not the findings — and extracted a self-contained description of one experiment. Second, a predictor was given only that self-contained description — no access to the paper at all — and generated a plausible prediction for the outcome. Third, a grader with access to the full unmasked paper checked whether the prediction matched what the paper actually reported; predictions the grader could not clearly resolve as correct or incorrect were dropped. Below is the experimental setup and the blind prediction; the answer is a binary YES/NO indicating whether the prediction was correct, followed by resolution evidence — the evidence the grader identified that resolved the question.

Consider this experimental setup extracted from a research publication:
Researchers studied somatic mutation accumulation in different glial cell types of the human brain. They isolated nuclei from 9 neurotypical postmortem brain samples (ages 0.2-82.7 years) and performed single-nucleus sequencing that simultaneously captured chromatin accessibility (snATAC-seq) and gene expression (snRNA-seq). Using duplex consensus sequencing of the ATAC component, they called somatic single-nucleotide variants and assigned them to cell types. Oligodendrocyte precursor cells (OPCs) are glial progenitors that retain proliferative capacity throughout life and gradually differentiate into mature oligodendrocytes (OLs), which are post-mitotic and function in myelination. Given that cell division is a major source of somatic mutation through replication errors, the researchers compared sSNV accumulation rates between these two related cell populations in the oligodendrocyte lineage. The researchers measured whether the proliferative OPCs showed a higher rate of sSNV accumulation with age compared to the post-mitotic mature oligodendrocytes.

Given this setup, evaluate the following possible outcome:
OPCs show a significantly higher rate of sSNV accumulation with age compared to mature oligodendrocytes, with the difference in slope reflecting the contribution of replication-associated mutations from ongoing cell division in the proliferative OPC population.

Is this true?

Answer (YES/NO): NO